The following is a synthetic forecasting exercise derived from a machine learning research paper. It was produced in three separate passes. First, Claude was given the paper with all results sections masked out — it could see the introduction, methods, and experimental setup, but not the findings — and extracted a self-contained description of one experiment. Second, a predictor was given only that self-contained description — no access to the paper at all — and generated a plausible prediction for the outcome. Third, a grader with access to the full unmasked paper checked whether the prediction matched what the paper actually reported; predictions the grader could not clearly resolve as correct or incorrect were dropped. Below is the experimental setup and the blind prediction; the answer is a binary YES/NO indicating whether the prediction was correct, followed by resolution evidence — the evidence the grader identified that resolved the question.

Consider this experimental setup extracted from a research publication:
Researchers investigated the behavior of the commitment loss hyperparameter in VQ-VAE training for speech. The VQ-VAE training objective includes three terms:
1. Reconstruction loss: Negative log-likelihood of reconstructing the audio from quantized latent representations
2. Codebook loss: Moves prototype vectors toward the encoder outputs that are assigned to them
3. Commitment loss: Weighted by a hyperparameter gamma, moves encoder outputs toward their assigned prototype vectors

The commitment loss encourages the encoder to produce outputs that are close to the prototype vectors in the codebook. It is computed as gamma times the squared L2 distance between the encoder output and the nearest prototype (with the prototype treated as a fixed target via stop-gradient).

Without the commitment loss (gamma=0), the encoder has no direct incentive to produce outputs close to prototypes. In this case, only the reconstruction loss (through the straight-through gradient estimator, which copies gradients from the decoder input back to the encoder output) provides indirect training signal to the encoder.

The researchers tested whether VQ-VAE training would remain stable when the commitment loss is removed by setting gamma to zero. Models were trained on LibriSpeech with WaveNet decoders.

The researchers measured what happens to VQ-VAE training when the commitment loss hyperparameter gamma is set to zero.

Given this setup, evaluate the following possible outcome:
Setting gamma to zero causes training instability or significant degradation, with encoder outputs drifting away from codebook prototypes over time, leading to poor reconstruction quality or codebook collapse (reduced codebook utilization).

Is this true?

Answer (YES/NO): YES